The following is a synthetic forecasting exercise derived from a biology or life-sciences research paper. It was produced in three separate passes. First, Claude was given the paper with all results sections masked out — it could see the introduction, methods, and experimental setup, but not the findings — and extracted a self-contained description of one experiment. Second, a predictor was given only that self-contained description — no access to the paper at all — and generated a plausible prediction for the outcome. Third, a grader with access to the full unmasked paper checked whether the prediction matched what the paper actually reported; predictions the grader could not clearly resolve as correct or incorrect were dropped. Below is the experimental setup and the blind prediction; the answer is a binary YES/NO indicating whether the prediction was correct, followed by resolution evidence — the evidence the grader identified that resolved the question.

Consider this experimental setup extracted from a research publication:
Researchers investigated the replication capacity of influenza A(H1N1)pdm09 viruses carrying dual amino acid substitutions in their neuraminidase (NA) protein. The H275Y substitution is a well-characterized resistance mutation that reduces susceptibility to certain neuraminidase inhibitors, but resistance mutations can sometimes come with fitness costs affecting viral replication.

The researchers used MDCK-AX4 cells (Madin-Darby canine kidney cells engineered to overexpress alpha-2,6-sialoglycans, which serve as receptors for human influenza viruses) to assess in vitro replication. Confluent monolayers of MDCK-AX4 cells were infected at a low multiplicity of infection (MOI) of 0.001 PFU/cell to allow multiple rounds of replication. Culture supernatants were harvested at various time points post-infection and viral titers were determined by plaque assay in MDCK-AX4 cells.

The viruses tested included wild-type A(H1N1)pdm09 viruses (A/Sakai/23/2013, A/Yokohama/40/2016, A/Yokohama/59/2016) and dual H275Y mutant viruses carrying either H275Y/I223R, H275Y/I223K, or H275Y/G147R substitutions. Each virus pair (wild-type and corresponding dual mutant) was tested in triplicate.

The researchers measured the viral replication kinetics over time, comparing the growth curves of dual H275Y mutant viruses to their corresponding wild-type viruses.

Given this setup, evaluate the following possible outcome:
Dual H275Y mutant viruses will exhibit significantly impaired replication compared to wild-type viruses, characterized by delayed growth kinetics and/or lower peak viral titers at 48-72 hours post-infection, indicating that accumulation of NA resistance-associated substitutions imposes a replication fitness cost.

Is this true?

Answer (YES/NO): NO